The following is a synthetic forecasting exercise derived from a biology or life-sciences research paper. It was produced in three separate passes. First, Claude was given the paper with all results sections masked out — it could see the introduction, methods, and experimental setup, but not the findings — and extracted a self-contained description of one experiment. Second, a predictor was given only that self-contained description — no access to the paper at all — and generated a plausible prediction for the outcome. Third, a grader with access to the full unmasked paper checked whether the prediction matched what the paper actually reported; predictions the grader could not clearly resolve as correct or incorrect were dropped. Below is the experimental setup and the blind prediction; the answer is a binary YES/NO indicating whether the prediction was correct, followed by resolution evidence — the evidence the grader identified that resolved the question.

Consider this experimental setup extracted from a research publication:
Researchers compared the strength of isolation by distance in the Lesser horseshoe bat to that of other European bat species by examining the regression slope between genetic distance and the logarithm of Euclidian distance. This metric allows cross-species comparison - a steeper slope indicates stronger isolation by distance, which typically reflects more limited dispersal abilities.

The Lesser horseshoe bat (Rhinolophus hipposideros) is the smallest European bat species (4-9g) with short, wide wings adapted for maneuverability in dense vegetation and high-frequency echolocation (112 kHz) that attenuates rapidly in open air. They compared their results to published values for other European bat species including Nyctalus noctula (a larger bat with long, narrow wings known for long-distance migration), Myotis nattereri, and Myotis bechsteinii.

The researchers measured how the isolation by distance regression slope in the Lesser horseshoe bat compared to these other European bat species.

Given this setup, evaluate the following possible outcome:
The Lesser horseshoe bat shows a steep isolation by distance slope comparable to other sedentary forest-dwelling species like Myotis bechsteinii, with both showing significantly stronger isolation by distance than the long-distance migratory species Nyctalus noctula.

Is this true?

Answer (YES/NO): NO